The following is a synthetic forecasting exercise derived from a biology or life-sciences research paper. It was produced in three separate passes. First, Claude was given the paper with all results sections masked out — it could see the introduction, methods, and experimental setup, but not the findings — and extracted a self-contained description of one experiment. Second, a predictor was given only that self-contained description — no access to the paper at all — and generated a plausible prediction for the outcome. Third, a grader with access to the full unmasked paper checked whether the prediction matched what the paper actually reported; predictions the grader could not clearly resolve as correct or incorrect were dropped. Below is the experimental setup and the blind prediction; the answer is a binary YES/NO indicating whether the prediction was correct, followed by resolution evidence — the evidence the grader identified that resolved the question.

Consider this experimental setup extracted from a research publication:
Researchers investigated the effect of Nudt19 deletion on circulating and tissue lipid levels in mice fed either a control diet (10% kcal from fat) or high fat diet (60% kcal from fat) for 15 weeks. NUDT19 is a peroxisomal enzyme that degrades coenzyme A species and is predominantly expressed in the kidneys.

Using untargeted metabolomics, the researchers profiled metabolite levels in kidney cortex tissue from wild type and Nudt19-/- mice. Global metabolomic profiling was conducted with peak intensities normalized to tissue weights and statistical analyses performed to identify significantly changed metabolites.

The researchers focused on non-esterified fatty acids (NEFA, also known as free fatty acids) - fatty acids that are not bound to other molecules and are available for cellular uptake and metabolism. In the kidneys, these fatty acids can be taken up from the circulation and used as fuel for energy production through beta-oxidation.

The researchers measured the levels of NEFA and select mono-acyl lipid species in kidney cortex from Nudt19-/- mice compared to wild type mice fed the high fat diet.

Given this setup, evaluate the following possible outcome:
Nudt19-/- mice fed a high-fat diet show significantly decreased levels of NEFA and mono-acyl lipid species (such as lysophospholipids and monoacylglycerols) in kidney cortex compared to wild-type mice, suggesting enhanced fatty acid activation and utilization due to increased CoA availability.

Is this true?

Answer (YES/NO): YES